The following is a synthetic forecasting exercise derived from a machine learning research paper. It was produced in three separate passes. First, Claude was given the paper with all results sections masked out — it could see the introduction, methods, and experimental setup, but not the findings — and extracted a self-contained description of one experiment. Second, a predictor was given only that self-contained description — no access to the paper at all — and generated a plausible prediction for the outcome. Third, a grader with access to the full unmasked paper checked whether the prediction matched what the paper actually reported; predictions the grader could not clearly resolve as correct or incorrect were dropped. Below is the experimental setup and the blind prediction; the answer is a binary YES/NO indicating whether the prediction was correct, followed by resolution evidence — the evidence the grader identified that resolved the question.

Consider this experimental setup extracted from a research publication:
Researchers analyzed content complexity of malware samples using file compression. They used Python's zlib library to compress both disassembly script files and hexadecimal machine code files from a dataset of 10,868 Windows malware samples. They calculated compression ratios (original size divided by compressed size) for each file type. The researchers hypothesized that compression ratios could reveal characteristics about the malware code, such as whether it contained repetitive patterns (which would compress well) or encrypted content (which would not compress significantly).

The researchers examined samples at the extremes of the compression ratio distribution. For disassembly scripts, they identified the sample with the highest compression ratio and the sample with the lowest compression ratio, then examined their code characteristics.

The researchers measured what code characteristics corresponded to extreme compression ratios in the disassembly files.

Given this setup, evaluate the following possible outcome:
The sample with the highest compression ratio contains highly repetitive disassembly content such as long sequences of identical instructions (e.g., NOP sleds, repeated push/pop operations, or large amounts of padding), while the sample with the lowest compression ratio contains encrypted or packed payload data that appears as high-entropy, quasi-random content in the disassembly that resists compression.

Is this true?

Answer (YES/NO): NO